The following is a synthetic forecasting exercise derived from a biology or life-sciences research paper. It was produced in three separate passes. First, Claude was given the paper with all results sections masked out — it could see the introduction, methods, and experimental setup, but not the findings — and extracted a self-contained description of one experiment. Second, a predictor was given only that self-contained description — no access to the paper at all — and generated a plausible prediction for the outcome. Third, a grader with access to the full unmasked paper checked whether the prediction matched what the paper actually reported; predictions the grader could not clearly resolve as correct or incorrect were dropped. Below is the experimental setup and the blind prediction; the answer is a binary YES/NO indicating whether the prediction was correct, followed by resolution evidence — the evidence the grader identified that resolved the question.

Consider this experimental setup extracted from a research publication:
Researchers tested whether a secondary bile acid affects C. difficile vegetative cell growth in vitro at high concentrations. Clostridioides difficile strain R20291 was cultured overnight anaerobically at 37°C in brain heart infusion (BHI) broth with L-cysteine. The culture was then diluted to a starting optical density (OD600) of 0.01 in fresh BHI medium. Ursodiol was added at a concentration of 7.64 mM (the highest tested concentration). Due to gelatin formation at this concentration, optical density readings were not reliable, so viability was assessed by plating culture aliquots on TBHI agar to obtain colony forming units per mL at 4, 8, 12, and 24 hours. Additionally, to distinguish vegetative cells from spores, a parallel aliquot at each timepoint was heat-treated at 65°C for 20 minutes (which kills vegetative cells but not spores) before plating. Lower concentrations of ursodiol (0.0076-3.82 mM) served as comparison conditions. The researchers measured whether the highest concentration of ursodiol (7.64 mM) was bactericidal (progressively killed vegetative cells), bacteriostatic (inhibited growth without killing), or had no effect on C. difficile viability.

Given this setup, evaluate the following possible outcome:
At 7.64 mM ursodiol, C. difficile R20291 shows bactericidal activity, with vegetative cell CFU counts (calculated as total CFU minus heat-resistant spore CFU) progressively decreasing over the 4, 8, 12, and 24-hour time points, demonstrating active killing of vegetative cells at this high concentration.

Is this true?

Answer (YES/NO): NO